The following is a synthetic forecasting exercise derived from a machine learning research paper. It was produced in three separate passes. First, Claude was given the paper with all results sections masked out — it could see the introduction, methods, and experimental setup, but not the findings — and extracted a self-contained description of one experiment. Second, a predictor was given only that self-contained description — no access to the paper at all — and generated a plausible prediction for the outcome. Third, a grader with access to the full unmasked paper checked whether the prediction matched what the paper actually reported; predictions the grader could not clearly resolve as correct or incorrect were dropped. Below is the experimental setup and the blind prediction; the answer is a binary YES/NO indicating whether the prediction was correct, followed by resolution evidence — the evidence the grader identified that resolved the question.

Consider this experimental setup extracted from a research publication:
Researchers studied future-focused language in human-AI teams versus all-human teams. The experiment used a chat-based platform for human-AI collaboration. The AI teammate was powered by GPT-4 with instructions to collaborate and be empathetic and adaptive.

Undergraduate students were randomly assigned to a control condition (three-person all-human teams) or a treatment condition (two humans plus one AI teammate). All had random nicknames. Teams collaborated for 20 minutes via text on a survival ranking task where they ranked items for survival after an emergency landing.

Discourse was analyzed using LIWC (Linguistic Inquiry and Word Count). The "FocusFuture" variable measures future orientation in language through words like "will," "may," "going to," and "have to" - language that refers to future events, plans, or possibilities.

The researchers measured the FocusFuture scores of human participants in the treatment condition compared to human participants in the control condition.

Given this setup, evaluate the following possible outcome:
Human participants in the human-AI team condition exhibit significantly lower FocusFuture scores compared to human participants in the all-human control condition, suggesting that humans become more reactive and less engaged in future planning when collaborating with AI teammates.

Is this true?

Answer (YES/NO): NO